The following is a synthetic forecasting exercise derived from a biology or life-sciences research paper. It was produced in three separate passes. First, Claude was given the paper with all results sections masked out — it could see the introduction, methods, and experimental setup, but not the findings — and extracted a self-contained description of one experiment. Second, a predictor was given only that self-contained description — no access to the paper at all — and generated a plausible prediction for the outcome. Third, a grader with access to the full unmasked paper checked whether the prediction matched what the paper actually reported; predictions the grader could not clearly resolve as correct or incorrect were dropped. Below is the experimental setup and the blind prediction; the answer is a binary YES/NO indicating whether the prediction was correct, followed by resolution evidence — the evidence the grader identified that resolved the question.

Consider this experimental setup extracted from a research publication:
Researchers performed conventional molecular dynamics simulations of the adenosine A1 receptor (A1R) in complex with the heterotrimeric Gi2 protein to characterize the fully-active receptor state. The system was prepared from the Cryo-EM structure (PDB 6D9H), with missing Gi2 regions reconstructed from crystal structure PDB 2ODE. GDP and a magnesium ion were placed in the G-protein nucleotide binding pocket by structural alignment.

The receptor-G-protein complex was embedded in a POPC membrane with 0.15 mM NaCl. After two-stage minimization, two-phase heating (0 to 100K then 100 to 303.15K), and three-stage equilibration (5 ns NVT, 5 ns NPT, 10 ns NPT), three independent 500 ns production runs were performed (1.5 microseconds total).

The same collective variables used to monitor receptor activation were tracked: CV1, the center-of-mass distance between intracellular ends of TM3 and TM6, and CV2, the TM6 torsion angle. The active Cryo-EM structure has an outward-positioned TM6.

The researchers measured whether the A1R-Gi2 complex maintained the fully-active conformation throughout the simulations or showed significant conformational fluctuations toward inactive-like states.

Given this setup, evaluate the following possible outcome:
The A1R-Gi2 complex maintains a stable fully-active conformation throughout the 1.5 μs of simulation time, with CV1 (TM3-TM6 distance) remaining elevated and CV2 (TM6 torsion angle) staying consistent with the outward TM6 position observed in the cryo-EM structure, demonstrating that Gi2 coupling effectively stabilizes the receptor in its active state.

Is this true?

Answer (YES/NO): YES